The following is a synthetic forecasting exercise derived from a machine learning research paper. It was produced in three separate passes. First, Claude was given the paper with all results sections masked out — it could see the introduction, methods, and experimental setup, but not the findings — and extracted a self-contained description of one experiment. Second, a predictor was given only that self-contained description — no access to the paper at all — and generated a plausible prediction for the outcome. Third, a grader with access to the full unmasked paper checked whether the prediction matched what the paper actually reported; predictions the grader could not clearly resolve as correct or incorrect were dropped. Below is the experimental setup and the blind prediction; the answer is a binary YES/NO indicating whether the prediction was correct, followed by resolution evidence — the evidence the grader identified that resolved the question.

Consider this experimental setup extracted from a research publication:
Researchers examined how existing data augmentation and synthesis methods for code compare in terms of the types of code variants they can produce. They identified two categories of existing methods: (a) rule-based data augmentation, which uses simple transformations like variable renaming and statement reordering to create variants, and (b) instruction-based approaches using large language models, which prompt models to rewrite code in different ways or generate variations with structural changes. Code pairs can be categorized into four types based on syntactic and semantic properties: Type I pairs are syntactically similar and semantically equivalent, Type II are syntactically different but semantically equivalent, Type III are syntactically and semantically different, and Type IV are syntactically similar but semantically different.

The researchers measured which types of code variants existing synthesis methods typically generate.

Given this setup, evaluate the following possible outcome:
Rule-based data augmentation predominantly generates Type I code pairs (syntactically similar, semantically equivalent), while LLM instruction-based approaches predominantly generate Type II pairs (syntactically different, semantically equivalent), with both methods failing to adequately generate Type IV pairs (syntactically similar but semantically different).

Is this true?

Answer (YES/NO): NO